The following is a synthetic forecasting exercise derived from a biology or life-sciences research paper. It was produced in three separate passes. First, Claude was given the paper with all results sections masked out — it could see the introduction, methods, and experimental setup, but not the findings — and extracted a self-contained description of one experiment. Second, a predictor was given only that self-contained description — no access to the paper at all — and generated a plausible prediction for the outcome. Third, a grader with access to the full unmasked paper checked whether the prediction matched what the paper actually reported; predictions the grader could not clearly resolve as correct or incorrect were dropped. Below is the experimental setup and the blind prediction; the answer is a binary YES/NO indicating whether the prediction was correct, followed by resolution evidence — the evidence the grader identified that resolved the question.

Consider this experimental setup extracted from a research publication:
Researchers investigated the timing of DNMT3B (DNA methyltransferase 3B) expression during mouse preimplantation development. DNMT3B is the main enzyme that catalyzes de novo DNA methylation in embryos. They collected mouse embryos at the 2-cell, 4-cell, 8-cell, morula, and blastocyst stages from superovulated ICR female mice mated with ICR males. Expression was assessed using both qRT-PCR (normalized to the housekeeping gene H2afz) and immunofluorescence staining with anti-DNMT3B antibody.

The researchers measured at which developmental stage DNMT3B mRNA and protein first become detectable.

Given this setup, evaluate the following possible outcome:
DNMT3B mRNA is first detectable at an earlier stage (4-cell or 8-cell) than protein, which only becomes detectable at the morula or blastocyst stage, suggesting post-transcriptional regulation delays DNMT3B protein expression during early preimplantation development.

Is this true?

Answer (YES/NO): NO